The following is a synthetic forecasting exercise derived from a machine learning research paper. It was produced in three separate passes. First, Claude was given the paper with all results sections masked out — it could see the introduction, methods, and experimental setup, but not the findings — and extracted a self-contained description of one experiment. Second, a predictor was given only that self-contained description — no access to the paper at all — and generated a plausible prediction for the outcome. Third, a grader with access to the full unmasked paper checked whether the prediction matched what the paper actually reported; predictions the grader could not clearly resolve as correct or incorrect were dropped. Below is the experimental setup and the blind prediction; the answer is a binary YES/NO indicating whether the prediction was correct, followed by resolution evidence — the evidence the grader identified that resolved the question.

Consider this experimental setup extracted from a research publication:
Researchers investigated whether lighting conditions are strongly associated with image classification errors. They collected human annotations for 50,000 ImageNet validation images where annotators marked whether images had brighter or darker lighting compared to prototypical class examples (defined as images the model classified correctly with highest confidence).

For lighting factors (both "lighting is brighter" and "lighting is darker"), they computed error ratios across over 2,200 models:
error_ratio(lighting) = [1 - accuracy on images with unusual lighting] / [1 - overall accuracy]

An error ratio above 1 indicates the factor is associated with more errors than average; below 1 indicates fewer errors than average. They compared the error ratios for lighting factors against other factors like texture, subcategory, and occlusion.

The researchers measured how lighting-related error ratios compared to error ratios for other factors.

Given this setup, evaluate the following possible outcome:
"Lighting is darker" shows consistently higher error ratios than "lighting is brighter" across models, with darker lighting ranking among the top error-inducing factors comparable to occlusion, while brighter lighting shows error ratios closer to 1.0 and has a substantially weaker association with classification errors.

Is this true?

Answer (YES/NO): NO